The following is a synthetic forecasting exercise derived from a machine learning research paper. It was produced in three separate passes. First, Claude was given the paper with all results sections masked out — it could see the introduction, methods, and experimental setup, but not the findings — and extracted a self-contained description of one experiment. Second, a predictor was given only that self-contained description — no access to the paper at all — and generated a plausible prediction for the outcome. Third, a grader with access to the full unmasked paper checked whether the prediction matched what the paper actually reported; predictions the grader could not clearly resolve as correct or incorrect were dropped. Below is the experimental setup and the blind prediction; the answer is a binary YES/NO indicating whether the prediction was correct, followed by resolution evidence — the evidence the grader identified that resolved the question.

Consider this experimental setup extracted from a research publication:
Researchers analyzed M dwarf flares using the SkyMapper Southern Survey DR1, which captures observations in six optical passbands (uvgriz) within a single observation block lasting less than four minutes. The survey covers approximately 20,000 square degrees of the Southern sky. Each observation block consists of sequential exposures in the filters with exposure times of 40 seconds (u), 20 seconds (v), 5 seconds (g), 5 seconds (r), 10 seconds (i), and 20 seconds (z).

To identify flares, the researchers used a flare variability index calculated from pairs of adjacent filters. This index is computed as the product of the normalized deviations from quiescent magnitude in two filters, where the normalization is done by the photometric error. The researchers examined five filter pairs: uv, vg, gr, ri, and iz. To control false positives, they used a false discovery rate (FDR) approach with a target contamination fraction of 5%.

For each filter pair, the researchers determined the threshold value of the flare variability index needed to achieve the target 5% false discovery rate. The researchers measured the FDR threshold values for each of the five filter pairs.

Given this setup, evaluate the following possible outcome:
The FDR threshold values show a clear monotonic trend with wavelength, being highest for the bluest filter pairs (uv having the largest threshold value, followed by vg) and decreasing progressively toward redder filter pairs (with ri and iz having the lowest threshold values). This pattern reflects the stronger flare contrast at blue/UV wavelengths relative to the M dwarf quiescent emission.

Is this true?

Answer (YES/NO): NO